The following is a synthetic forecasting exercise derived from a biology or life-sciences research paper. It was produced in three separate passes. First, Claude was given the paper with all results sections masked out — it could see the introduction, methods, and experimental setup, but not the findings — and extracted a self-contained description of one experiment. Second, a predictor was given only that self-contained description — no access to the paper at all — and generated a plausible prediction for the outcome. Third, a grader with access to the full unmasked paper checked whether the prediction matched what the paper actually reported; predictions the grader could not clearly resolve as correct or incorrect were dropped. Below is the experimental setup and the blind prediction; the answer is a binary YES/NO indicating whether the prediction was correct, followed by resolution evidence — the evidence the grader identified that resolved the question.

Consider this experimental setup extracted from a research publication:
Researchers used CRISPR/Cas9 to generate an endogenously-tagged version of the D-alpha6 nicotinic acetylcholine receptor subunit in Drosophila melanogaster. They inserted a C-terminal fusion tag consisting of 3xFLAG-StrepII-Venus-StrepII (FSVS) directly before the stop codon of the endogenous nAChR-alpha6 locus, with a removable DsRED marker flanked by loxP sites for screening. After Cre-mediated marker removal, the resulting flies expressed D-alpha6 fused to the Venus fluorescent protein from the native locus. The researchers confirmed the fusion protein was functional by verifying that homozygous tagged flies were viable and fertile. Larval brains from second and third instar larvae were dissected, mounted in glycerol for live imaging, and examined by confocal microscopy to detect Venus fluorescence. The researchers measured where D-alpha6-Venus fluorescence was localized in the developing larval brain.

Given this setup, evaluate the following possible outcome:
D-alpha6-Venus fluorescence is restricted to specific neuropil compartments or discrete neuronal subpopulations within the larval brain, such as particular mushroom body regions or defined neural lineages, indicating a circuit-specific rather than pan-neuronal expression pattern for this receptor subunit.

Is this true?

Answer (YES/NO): YES